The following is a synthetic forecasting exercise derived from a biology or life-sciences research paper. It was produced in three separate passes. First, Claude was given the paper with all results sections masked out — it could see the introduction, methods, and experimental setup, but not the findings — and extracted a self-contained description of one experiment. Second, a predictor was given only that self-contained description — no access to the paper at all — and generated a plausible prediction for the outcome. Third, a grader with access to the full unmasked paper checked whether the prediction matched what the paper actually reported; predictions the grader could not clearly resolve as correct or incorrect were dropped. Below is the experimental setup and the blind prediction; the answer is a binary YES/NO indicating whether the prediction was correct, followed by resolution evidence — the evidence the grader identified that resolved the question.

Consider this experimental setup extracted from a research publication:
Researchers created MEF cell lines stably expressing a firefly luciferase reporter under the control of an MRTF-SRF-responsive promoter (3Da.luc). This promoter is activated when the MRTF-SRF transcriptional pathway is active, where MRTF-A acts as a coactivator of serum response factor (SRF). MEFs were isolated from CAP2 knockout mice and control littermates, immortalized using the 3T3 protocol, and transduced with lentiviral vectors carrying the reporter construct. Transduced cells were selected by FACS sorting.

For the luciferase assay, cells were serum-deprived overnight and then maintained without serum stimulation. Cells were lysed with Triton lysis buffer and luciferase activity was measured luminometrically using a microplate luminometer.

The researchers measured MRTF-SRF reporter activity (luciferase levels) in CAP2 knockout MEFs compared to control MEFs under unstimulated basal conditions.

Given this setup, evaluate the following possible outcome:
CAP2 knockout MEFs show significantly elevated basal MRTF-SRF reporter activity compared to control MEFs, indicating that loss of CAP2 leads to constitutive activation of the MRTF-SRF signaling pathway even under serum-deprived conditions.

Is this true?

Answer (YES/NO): NO